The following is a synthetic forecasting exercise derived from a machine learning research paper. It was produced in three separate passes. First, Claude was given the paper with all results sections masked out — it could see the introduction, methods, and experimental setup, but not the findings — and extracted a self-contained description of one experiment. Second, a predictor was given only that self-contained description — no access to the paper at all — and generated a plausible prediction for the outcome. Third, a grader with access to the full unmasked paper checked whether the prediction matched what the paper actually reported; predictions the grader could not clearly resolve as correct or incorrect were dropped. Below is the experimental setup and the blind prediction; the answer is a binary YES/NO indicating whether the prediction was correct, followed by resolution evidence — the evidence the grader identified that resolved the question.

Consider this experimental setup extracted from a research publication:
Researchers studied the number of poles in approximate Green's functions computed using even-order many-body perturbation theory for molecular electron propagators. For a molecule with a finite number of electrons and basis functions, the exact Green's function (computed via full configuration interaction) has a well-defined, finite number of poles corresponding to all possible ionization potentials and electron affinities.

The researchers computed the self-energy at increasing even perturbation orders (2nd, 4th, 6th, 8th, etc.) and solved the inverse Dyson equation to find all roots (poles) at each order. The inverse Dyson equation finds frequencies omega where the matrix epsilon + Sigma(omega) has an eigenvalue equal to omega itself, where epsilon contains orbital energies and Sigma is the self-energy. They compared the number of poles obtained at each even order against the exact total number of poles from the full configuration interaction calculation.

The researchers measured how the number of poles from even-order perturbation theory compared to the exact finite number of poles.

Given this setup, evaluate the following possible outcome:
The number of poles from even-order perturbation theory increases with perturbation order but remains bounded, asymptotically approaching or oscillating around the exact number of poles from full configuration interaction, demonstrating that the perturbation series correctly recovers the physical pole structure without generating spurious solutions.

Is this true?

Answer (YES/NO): NO